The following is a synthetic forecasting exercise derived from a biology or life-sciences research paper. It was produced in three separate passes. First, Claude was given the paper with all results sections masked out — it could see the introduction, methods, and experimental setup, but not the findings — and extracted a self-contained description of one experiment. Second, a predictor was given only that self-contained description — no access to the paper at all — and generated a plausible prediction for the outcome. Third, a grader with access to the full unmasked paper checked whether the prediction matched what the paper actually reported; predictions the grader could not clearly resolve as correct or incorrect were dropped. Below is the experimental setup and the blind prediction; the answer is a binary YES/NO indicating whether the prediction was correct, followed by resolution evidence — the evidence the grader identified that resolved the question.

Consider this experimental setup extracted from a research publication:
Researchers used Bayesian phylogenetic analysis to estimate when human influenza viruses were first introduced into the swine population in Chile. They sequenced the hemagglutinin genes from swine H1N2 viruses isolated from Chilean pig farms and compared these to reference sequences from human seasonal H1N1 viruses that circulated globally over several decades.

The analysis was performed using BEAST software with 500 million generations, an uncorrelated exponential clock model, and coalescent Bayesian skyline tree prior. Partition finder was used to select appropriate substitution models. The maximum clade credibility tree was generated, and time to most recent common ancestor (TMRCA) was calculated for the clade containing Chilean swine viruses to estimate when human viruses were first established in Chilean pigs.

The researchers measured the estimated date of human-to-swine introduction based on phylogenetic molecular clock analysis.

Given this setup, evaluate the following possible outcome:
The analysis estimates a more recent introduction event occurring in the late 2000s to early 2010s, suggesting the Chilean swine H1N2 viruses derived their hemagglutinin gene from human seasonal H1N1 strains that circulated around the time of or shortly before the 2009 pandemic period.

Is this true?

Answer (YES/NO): NO